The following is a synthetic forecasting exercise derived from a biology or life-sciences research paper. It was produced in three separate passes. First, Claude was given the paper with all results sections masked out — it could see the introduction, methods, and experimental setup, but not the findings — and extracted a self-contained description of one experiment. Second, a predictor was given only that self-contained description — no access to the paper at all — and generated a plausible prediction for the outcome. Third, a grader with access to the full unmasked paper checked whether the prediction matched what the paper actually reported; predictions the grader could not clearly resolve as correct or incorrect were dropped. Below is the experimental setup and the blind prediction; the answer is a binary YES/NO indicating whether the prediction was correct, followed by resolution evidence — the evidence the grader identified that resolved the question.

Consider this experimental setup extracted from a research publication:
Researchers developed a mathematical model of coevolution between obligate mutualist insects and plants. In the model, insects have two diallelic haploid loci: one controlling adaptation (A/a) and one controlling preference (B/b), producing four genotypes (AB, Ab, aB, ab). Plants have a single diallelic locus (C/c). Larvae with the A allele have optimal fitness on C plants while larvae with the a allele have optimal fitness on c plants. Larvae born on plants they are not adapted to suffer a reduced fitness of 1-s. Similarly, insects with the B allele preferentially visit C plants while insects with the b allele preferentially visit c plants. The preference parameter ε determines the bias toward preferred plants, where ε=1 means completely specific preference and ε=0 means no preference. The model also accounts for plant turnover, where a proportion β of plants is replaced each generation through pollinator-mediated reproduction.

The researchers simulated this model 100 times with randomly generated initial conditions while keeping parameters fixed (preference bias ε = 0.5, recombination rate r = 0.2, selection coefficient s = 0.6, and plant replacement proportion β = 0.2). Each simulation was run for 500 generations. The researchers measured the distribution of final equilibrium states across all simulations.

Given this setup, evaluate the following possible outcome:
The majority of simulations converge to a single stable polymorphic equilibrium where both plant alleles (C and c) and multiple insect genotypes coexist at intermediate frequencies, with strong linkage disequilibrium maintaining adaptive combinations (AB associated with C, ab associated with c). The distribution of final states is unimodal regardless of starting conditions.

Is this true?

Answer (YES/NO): NO